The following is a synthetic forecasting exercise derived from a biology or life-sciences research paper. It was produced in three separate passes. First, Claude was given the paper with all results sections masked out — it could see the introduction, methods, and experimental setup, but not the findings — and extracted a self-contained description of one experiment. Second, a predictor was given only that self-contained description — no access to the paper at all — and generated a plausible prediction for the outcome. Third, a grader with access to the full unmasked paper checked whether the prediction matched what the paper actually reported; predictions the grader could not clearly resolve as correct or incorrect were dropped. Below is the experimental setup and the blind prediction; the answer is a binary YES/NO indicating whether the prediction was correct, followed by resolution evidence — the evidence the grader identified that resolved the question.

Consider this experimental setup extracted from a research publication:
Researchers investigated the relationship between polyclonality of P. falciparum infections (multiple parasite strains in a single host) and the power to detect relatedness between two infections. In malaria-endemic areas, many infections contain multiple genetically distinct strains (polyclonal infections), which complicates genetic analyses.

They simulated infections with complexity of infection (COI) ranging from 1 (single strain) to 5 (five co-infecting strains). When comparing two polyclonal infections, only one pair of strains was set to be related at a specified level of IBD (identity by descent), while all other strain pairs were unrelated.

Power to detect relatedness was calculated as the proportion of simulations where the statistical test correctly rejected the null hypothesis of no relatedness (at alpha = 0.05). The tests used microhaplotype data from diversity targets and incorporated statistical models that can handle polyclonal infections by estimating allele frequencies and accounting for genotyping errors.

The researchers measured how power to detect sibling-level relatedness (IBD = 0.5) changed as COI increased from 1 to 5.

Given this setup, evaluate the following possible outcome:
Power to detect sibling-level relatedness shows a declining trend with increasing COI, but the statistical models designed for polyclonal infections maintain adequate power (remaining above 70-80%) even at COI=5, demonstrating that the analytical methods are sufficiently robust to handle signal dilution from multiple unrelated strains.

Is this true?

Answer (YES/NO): YES